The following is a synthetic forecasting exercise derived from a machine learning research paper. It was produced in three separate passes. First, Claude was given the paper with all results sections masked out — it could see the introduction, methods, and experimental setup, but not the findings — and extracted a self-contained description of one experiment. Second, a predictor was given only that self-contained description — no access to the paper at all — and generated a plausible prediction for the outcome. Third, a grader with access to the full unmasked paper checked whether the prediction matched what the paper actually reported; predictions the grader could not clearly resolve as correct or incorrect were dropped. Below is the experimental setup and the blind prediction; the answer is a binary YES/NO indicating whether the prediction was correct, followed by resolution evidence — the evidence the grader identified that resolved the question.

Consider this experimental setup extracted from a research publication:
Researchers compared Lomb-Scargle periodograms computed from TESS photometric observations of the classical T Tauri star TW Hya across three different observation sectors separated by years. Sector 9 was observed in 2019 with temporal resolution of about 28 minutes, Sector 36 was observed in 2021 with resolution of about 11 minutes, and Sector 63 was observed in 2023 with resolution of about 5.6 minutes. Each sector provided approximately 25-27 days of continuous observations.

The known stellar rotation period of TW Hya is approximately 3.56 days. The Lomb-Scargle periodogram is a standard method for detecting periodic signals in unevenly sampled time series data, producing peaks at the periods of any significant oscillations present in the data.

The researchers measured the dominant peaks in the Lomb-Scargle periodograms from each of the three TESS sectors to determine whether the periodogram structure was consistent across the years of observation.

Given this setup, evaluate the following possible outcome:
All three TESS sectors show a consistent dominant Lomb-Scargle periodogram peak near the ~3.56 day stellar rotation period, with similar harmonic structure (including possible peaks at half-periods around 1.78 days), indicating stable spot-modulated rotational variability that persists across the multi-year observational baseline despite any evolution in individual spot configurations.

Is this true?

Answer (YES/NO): NO